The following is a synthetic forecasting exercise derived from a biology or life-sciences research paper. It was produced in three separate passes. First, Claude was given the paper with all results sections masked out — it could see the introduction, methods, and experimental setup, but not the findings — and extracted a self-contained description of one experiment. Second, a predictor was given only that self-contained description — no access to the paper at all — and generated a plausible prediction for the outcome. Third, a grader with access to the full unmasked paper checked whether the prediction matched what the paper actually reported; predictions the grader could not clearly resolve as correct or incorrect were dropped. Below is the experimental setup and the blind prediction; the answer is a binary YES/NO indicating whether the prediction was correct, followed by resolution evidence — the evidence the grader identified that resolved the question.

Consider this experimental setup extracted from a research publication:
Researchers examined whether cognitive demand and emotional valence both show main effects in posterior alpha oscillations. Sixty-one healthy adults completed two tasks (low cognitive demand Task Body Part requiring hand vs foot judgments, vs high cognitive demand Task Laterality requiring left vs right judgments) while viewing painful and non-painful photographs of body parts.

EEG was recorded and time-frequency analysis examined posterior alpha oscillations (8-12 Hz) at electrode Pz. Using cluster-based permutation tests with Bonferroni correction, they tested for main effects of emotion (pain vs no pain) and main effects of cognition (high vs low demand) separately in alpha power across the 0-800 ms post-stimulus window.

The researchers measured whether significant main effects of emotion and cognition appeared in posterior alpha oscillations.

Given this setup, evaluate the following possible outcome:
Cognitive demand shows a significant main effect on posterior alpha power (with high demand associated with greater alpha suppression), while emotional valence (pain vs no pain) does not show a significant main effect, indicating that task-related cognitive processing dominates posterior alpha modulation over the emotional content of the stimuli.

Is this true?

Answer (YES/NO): NO